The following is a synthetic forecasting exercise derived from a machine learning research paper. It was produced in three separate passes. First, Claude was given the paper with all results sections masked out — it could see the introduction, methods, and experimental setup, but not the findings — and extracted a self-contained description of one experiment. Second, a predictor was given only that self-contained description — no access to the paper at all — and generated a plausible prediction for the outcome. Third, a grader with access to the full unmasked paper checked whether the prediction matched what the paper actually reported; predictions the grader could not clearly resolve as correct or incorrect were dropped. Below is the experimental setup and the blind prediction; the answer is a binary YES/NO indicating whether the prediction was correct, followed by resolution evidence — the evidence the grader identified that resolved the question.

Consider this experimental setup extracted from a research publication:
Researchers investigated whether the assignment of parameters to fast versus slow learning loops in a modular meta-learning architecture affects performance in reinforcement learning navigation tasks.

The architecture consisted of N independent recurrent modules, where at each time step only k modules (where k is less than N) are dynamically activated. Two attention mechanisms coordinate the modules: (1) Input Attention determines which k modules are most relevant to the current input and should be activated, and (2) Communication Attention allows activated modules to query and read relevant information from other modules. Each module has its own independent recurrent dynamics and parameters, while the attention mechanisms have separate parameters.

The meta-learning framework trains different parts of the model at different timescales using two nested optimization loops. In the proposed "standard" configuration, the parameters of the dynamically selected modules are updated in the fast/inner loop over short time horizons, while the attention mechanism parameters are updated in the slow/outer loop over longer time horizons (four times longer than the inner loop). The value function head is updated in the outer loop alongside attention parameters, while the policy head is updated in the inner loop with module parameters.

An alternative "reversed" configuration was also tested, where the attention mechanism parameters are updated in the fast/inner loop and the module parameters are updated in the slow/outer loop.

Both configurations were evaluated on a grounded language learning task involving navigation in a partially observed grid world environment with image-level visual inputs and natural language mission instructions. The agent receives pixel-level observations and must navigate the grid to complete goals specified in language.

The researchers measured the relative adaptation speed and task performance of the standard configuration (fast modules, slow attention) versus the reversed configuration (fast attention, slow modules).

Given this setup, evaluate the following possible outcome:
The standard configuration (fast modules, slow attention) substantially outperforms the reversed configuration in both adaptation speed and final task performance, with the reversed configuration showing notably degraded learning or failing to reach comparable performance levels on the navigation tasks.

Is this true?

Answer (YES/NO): YES